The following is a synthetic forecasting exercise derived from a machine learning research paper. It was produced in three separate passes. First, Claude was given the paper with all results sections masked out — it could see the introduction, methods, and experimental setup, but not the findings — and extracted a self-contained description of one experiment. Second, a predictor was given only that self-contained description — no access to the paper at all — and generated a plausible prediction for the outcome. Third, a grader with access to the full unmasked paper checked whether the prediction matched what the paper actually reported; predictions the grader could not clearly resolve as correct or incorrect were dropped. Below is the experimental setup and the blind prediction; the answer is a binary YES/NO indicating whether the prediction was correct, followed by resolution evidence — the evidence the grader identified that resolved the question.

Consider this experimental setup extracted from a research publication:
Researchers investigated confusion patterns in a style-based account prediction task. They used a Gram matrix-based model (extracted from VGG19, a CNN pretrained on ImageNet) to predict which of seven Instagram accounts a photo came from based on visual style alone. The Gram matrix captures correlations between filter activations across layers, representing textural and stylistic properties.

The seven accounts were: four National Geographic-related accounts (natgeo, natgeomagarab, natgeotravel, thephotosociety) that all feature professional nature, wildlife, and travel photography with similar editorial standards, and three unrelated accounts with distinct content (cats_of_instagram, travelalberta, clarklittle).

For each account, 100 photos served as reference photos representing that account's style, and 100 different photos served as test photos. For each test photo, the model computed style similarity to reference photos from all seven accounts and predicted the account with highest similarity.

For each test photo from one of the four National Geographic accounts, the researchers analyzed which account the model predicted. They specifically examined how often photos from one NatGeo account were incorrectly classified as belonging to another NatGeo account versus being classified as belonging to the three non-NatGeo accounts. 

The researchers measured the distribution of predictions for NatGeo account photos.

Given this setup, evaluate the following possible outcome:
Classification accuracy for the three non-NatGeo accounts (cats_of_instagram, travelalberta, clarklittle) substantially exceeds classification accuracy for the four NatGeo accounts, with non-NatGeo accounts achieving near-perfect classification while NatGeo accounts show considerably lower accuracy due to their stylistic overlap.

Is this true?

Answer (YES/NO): NO